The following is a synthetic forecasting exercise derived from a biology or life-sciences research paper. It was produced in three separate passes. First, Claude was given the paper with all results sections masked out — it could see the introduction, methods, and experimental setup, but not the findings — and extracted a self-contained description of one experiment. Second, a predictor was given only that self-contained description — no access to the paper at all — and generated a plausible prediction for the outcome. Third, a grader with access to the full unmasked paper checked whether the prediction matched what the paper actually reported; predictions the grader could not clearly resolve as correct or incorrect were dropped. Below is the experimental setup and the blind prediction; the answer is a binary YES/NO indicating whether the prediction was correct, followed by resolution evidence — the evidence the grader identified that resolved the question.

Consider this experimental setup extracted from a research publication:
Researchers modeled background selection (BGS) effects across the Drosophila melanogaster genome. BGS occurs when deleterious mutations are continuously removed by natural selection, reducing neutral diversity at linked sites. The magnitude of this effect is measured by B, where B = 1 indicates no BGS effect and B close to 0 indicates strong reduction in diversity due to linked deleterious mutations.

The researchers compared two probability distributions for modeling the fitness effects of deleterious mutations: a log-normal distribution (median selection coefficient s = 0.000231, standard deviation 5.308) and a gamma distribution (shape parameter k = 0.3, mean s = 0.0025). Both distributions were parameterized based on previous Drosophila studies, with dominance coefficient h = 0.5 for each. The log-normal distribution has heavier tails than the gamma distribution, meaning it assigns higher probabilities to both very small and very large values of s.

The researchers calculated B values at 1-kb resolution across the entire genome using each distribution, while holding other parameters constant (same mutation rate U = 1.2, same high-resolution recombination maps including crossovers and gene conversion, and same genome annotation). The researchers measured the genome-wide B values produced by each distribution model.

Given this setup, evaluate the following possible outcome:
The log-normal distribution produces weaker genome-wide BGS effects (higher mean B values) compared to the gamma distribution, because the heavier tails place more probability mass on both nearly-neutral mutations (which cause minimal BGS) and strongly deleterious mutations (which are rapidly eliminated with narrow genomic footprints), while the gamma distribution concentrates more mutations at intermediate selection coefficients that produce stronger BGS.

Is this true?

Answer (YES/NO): YES